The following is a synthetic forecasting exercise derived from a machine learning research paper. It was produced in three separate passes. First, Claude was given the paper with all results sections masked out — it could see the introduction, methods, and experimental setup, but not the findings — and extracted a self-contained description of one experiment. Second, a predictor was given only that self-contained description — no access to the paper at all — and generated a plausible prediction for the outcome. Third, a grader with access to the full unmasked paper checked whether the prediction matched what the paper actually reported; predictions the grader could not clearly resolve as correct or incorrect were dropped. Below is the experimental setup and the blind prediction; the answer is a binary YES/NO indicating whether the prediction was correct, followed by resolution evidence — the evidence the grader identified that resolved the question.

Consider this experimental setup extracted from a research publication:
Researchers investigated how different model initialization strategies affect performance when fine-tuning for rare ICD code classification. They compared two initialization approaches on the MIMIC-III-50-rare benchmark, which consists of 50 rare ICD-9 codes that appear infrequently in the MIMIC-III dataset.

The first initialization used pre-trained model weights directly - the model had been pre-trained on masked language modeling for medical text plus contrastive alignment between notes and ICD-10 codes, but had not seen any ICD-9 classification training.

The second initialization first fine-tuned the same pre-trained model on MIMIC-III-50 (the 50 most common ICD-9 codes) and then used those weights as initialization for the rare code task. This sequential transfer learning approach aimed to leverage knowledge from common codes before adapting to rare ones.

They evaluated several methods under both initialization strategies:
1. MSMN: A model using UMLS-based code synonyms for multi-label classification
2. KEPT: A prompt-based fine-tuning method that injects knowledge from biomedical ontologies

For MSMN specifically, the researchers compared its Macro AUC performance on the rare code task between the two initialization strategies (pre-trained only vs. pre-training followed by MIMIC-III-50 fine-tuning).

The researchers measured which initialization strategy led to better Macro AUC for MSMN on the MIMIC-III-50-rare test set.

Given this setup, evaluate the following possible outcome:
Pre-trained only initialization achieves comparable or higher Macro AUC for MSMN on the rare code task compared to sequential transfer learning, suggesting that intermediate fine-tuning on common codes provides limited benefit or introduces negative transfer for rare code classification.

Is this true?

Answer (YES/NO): YES